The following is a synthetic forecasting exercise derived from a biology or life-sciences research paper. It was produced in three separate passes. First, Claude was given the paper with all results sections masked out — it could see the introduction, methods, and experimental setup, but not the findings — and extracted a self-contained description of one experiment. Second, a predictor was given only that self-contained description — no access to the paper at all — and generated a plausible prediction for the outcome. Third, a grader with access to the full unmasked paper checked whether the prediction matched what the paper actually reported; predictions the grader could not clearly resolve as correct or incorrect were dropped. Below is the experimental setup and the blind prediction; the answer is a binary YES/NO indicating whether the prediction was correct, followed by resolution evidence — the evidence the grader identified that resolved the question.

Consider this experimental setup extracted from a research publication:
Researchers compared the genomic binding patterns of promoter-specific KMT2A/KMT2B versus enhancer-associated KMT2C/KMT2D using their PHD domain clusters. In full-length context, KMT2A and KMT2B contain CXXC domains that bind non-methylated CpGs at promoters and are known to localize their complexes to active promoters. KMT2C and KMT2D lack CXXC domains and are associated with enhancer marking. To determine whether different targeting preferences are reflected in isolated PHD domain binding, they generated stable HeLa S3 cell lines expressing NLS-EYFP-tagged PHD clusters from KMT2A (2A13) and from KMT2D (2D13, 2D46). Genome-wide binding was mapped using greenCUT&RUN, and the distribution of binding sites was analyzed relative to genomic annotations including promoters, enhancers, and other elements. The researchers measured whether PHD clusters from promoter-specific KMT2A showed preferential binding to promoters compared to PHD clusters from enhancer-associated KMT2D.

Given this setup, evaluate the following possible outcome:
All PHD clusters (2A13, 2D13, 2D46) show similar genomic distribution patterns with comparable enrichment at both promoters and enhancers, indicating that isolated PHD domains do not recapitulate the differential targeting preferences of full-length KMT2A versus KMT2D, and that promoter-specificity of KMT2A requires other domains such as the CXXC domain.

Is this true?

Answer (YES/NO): YES